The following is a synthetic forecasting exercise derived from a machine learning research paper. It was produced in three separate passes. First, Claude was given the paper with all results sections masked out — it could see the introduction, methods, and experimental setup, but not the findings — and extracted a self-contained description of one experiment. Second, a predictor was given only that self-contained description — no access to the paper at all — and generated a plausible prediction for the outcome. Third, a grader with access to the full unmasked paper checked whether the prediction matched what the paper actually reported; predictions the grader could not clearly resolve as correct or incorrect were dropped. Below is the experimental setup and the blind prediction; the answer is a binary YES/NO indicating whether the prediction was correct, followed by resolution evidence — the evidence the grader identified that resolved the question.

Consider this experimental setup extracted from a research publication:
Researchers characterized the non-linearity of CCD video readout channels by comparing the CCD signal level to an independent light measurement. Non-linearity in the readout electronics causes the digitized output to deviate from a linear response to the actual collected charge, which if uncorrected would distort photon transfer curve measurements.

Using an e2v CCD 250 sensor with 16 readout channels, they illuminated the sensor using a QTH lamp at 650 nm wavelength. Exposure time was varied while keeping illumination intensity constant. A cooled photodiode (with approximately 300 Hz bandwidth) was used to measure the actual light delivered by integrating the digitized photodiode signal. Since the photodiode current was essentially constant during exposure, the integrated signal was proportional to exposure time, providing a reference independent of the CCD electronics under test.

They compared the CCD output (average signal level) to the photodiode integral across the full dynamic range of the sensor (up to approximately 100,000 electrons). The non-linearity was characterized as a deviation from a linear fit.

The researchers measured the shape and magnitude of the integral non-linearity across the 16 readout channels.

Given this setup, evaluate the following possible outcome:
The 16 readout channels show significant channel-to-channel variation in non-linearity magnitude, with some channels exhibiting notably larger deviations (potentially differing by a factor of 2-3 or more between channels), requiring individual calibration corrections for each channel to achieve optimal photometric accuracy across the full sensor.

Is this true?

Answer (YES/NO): NO